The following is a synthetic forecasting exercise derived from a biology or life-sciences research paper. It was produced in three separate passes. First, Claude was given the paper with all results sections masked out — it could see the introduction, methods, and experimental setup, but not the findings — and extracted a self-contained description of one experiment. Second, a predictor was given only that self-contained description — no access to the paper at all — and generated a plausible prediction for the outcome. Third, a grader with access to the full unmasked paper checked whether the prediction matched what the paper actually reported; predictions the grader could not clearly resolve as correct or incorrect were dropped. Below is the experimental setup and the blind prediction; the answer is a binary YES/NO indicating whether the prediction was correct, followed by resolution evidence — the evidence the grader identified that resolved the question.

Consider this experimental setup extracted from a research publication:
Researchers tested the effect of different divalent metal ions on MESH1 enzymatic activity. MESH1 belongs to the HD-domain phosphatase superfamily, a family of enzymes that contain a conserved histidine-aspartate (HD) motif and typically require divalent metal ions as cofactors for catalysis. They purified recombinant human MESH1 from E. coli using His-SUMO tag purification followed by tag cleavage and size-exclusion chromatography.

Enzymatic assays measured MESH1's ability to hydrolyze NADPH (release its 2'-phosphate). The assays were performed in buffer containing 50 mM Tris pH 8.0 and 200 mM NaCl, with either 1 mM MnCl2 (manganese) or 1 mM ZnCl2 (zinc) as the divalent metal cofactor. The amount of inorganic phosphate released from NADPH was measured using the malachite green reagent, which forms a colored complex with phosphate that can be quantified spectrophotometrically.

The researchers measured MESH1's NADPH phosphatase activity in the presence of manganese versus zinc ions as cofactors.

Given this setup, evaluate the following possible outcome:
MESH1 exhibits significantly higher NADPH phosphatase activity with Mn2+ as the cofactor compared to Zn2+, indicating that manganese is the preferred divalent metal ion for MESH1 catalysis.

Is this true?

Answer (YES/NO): YES